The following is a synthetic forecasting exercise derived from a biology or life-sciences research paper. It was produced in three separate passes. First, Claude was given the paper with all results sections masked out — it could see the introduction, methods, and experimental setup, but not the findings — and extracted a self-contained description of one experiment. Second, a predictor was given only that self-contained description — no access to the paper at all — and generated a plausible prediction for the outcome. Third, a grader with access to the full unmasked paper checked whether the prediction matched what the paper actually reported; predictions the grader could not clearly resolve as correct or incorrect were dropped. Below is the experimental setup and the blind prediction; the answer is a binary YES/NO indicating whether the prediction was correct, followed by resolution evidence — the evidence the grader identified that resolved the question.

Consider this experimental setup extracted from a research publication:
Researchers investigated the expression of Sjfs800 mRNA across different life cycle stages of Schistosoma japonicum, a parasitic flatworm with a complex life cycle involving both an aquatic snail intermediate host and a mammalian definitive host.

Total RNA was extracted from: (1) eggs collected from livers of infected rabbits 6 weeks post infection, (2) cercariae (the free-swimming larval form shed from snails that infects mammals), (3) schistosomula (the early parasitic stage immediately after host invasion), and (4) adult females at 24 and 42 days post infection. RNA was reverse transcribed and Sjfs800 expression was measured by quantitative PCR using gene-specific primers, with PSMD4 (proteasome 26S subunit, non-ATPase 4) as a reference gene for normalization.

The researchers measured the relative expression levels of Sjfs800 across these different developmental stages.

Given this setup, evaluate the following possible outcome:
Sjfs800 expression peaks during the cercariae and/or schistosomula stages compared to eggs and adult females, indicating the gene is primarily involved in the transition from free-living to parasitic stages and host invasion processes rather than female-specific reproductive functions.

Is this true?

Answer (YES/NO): NO